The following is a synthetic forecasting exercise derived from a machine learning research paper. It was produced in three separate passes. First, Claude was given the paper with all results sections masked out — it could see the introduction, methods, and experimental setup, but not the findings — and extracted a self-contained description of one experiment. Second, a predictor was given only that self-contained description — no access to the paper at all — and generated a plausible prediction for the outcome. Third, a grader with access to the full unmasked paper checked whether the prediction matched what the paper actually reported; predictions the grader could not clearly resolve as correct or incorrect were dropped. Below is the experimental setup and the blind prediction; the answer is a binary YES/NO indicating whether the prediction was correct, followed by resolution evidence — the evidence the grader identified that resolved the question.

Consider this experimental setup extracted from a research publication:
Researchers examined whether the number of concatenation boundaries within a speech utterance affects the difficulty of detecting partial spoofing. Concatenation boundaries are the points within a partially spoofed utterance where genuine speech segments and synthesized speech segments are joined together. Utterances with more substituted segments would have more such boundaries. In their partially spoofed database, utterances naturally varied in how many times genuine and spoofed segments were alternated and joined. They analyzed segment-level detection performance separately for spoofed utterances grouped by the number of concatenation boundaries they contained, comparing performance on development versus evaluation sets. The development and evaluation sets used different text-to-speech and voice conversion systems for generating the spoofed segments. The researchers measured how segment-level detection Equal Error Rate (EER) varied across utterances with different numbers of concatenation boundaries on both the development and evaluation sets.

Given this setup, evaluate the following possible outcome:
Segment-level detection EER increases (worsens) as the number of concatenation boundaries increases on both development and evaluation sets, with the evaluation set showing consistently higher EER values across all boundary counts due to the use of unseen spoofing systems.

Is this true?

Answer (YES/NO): NO